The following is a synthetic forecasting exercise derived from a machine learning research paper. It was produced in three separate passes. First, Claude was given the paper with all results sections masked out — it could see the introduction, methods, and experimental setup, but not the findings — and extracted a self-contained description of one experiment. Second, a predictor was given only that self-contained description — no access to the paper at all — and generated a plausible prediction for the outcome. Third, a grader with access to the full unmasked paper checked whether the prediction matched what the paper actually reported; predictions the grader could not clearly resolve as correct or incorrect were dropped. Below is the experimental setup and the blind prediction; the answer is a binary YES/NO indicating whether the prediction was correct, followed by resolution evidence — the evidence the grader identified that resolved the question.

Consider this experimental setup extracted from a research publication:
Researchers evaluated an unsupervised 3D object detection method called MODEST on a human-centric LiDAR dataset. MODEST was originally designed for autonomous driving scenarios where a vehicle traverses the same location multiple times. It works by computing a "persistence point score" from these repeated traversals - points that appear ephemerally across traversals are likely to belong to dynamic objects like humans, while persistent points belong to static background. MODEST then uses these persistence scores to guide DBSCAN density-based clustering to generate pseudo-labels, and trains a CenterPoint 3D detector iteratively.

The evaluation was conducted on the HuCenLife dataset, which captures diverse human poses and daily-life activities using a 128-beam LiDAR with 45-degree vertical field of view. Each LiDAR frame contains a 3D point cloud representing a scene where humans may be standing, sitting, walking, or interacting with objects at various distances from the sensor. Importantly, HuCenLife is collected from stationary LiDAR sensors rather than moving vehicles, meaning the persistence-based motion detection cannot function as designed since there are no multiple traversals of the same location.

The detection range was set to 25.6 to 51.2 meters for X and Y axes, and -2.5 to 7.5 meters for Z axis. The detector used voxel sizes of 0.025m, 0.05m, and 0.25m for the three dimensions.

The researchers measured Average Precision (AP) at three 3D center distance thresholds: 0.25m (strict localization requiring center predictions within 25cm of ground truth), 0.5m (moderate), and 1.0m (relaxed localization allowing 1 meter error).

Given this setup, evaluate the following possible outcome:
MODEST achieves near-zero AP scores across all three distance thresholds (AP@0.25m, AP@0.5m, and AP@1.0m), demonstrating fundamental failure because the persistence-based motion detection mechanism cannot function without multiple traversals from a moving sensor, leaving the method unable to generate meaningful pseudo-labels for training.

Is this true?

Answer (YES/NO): NO